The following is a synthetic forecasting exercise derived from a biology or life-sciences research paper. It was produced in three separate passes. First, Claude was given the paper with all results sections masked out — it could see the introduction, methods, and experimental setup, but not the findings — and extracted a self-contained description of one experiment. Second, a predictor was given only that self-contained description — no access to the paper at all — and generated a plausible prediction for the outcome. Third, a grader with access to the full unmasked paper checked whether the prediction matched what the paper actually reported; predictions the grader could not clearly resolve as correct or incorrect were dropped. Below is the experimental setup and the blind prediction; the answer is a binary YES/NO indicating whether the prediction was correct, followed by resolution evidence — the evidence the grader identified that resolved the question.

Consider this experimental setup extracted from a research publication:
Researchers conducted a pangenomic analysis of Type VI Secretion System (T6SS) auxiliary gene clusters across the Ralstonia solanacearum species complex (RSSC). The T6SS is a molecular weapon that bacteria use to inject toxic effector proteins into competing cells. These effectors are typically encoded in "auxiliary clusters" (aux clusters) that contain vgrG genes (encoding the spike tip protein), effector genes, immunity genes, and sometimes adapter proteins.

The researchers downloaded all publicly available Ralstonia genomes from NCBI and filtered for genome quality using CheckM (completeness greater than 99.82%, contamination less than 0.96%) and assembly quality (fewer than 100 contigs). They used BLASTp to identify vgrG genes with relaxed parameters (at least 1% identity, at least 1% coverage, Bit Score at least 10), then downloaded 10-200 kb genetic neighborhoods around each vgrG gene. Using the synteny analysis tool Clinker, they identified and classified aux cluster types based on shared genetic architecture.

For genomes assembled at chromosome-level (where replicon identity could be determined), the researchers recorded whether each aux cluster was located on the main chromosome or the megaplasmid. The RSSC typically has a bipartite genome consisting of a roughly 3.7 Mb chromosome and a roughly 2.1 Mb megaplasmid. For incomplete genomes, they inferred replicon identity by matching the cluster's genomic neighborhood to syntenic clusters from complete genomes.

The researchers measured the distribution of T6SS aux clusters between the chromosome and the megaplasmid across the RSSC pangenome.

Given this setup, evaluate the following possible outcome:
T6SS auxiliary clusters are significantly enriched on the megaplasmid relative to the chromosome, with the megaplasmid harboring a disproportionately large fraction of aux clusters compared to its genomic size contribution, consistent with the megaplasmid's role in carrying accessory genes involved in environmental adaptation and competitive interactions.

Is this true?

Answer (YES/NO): YES